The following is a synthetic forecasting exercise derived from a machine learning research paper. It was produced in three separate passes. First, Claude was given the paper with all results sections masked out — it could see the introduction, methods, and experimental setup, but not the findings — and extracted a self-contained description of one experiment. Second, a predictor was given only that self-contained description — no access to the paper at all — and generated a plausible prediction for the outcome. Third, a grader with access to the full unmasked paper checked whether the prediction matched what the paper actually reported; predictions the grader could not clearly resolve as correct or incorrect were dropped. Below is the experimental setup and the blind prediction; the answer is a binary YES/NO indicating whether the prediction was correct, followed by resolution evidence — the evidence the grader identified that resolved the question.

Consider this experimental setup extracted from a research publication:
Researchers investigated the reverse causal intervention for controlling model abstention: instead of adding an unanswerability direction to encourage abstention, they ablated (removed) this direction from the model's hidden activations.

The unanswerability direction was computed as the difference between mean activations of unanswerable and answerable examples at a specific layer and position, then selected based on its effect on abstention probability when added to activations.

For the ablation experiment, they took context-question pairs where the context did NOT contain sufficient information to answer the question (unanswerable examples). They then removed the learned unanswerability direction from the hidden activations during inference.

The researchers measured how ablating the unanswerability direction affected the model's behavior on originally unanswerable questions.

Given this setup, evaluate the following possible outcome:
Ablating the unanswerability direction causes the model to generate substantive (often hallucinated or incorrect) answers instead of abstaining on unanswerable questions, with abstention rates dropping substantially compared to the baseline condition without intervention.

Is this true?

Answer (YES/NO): YES